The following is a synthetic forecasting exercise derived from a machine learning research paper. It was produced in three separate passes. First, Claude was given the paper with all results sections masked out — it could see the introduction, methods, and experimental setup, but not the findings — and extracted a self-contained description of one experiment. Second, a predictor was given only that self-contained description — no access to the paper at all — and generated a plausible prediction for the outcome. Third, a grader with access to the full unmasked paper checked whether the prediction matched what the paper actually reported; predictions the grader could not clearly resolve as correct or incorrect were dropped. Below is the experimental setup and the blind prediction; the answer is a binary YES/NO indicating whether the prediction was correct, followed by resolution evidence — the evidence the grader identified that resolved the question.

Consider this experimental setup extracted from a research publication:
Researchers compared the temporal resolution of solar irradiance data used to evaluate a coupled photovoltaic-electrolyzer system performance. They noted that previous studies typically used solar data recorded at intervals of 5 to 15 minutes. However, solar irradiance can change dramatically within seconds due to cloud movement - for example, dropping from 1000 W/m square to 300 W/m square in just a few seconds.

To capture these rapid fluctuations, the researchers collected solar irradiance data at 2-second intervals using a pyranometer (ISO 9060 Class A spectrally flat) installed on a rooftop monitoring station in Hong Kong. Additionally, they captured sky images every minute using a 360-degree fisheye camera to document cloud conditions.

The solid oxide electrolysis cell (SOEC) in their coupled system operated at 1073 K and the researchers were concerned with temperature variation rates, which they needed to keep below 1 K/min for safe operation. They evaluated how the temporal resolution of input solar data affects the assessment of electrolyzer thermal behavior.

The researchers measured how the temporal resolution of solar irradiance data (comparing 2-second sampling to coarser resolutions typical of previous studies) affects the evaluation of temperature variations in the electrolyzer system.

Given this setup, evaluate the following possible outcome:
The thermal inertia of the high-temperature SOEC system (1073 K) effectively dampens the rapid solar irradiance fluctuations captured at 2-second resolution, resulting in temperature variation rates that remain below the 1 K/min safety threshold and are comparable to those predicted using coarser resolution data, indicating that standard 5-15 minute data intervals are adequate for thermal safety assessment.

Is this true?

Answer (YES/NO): NO